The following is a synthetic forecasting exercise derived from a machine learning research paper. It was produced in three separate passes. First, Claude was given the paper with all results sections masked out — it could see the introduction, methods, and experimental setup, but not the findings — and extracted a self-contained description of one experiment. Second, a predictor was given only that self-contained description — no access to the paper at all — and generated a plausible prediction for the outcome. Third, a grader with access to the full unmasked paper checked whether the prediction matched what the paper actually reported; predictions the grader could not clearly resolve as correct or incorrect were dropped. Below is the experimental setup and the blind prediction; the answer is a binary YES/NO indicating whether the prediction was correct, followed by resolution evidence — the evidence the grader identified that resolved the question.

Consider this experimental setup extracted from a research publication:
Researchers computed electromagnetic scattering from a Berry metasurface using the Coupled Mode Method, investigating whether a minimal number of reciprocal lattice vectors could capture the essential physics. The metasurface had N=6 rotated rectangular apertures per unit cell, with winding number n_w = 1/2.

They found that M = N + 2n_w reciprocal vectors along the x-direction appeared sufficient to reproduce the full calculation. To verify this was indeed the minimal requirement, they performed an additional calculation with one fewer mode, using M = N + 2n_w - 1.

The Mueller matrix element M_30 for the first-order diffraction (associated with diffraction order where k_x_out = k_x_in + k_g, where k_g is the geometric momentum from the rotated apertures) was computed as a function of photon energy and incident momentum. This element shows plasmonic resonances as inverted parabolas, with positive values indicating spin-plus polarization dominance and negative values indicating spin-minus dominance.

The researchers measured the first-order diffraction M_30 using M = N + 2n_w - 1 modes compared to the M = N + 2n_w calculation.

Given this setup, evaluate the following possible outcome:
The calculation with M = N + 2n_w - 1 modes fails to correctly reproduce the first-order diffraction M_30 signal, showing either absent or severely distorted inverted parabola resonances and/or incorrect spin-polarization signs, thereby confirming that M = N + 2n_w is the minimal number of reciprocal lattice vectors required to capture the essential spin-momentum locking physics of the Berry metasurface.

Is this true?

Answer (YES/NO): YES